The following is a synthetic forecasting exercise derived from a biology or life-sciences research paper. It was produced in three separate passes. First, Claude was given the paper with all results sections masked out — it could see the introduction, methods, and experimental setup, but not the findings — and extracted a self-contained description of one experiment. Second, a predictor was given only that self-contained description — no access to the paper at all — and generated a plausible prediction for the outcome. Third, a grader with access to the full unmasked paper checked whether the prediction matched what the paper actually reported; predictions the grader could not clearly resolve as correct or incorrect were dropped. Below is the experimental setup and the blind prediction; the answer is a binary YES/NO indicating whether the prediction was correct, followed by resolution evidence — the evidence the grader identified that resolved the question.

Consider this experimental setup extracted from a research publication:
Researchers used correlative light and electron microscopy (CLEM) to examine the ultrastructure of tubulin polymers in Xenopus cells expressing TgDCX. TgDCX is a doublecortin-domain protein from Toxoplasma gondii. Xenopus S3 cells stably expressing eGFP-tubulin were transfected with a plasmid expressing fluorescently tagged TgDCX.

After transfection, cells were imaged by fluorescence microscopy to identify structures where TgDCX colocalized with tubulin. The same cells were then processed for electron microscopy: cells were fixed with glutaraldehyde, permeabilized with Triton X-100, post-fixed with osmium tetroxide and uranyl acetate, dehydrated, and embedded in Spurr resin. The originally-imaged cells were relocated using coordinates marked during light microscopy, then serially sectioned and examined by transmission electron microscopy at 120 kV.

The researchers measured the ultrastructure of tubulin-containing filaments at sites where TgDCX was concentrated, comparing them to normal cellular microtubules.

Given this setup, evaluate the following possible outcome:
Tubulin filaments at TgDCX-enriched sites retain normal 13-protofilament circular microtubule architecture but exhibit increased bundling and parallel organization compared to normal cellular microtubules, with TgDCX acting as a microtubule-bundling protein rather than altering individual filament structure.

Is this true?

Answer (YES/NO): NO